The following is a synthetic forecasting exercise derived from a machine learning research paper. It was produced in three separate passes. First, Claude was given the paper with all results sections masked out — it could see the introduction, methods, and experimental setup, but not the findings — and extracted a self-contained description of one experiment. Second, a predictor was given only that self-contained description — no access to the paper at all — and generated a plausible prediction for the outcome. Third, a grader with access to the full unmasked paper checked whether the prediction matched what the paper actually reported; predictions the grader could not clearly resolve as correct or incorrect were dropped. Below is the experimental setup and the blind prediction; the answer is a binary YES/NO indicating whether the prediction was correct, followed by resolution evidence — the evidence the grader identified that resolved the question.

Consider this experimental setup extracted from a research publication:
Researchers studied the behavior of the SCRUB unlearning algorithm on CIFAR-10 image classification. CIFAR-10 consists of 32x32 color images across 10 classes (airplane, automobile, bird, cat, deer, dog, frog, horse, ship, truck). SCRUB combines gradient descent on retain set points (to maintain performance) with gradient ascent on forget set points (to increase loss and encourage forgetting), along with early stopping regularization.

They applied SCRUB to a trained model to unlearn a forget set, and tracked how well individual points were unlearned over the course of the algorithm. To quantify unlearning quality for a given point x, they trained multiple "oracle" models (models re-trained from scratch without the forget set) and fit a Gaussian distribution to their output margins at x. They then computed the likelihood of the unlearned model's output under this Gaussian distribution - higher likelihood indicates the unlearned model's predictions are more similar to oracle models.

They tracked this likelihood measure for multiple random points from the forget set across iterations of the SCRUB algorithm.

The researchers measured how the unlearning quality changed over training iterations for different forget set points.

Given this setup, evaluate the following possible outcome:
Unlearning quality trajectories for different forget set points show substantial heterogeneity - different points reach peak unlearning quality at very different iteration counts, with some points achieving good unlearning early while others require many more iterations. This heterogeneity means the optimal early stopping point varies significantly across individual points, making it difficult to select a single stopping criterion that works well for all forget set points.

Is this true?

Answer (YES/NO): YES